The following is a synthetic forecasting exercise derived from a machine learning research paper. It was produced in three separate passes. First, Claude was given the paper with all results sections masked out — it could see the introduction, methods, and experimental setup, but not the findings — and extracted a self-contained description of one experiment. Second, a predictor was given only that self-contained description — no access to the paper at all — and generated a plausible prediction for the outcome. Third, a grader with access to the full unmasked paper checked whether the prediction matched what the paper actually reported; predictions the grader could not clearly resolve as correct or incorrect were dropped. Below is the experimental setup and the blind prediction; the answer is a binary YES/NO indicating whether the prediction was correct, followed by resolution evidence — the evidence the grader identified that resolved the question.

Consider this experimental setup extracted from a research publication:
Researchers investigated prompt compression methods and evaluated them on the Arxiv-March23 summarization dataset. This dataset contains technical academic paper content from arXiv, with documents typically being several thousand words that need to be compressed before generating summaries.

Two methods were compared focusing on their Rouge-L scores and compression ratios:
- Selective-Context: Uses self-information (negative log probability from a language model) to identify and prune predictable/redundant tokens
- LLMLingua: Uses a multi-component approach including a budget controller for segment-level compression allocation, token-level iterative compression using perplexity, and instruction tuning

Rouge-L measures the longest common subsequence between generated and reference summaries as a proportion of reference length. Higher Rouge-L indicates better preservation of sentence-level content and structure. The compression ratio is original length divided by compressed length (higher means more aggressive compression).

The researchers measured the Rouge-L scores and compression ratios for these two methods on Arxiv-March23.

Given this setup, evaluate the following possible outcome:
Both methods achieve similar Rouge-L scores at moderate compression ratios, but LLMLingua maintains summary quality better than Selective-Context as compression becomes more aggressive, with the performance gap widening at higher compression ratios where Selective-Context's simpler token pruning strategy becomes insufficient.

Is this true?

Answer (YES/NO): NO